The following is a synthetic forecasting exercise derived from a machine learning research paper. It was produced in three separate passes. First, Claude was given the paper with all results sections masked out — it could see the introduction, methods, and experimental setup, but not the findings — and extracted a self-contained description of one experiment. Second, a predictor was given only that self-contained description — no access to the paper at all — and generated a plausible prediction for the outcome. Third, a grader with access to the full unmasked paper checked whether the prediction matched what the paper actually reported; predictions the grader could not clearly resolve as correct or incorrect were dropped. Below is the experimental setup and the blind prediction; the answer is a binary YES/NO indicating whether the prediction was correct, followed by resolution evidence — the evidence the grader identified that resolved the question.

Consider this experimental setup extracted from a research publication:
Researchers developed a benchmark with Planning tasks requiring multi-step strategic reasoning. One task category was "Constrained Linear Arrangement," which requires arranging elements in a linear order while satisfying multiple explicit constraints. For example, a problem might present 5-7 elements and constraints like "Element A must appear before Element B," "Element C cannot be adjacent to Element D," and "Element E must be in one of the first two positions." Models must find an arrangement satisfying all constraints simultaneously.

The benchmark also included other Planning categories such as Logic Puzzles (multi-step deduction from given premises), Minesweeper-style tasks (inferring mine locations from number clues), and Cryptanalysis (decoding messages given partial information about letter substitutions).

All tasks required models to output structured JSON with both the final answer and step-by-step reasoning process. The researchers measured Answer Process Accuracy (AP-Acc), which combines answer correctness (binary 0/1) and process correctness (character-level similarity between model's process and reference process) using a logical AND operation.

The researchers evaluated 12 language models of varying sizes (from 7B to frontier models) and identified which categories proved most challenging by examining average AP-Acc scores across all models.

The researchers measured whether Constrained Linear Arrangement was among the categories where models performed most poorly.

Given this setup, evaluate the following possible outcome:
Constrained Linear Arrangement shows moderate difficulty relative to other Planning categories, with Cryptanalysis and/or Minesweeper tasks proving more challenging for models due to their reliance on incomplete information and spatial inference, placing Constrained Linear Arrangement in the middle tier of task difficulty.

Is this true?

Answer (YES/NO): NO